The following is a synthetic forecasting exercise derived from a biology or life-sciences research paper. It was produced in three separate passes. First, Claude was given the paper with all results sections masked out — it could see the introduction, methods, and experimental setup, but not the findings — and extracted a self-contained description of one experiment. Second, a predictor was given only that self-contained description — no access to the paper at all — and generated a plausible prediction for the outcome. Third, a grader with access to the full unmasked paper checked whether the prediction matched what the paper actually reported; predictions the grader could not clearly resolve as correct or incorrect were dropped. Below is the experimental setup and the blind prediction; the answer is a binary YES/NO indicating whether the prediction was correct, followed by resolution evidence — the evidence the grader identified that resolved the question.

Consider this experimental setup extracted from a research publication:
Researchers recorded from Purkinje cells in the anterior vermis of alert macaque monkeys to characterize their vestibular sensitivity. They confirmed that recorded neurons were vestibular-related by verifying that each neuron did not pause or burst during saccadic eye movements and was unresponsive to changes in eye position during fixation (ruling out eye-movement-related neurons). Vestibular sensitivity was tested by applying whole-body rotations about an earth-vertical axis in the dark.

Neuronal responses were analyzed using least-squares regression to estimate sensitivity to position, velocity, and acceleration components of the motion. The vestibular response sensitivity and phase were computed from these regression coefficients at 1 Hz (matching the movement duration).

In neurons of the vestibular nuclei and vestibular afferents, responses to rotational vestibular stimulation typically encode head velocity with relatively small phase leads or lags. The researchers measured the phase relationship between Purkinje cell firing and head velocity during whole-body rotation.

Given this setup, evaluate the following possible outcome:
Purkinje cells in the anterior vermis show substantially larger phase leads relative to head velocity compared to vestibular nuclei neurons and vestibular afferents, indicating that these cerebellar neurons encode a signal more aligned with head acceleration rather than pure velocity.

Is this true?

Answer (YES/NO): NO